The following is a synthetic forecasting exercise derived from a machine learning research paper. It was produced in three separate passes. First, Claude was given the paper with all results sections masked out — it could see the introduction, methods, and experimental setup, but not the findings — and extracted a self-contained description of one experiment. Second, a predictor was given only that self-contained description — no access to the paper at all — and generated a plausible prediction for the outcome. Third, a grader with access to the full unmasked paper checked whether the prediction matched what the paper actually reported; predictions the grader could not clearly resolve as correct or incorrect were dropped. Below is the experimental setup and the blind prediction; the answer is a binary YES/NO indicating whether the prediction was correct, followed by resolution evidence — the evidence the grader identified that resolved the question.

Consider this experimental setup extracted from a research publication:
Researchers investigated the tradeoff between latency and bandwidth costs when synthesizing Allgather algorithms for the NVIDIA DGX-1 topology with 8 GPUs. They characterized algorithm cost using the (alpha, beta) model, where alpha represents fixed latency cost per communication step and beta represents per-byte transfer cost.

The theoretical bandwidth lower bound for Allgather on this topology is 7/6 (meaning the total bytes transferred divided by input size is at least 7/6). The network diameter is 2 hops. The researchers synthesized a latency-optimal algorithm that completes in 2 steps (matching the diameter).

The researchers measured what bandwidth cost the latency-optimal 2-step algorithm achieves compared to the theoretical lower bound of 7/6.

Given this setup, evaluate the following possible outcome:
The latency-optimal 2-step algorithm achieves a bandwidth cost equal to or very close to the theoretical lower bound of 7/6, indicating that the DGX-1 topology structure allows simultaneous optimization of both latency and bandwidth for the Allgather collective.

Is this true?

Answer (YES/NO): NO